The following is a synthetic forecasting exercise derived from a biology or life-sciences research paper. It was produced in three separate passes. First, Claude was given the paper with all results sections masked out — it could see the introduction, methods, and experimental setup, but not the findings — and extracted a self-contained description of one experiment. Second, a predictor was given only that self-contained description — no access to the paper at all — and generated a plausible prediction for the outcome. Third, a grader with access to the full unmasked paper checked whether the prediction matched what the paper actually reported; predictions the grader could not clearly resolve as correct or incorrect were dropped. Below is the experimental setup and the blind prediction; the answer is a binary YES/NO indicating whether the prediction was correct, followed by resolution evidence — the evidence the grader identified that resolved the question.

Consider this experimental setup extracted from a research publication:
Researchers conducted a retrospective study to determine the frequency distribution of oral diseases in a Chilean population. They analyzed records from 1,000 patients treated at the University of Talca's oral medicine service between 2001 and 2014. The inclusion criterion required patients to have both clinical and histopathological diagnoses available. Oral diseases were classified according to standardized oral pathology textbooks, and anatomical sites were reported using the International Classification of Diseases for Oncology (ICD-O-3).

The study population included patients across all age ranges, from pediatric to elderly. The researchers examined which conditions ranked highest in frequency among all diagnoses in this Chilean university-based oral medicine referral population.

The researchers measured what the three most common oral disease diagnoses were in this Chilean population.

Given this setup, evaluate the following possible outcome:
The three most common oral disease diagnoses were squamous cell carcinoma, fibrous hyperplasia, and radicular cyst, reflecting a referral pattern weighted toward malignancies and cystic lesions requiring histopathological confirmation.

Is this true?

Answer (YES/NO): NO